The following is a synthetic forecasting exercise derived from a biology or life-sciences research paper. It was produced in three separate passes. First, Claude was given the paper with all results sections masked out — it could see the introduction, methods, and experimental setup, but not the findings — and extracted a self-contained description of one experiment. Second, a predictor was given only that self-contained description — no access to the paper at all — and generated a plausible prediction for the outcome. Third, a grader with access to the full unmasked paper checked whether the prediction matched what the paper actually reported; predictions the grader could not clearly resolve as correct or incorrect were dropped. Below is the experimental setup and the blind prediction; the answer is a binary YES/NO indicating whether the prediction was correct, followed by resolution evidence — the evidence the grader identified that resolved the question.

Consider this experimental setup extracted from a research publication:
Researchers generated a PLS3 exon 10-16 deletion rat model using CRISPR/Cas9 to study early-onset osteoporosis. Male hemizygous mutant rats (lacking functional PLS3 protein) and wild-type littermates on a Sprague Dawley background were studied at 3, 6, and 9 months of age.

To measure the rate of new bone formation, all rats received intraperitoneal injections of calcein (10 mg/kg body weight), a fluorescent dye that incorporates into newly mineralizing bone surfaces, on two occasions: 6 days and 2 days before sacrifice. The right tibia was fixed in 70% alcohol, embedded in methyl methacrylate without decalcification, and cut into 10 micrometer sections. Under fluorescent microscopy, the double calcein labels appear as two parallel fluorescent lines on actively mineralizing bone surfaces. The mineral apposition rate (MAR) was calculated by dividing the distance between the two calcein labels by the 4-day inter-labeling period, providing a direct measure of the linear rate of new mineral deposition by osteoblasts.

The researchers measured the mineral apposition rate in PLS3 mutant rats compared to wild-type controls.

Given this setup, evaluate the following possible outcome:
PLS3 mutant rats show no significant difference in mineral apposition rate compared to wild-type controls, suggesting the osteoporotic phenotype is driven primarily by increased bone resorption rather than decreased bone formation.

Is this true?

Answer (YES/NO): NO